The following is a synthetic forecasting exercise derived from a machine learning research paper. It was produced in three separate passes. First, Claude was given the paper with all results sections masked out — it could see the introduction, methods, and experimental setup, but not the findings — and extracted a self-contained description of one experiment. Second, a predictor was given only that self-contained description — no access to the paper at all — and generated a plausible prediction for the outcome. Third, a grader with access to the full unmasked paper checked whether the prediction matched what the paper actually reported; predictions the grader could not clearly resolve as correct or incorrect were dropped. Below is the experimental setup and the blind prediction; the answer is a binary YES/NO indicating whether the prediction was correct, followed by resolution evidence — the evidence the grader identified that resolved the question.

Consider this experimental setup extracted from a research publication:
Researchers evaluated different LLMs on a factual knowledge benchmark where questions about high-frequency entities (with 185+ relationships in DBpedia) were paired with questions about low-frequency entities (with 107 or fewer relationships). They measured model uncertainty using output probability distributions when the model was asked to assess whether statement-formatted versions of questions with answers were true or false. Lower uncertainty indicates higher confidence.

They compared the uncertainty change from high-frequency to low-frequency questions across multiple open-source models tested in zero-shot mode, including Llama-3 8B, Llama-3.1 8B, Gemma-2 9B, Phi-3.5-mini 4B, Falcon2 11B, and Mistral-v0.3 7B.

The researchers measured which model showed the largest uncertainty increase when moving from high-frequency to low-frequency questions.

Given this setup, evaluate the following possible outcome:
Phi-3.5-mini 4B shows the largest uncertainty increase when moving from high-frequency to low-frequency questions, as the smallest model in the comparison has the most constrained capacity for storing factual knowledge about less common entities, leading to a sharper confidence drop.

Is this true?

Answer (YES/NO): NO